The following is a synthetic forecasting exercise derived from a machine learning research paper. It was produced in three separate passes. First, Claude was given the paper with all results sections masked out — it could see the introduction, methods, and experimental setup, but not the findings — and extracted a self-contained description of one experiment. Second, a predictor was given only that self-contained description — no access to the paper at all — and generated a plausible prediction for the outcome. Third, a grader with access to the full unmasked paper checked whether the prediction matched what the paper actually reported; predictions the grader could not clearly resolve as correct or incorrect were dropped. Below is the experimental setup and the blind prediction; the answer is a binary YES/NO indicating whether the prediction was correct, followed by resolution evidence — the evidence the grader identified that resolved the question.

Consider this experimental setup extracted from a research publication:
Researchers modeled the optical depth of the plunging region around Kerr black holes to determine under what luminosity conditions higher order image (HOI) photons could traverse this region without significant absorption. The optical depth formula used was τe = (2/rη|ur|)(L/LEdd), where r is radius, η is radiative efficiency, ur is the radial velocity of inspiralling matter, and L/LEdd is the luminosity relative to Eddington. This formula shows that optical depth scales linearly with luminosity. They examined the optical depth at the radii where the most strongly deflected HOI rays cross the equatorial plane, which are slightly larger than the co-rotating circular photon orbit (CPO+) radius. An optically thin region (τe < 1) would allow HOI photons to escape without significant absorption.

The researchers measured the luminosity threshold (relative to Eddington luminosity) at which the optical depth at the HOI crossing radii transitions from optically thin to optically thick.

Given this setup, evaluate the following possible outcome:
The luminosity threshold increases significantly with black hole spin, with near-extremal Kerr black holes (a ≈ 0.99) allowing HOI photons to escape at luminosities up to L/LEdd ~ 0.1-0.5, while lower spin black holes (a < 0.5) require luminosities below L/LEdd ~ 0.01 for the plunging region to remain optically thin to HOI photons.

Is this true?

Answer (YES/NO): NO